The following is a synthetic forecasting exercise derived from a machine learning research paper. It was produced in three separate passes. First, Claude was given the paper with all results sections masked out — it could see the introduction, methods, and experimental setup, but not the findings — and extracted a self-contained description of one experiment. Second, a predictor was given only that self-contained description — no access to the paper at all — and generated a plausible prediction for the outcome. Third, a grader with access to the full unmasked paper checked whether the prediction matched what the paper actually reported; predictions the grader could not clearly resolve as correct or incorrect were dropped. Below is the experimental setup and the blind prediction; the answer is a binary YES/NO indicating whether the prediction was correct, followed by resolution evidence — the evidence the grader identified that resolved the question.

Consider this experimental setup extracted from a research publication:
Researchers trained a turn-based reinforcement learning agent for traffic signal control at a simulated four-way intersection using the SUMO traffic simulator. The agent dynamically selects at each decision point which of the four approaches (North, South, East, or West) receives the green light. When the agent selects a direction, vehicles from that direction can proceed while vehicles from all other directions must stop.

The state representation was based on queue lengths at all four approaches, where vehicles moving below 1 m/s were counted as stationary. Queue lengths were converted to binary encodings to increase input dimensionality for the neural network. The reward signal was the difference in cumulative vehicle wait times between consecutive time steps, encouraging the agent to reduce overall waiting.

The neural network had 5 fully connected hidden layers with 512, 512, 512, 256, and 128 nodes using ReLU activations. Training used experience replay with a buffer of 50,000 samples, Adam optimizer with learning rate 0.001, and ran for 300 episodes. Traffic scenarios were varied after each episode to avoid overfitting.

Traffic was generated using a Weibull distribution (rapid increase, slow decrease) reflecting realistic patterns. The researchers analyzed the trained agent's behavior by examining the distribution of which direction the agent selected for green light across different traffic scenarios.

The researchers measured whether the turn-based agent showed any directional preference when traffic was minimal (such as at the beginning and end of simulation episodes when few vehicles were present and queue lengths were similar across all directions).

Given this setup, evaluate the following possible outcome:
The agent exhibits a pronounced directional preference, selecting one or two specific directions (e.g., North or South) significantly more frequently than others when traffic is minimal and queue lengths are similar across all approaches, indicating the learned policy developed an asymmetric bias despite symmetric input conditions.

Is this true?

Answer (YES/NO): YES